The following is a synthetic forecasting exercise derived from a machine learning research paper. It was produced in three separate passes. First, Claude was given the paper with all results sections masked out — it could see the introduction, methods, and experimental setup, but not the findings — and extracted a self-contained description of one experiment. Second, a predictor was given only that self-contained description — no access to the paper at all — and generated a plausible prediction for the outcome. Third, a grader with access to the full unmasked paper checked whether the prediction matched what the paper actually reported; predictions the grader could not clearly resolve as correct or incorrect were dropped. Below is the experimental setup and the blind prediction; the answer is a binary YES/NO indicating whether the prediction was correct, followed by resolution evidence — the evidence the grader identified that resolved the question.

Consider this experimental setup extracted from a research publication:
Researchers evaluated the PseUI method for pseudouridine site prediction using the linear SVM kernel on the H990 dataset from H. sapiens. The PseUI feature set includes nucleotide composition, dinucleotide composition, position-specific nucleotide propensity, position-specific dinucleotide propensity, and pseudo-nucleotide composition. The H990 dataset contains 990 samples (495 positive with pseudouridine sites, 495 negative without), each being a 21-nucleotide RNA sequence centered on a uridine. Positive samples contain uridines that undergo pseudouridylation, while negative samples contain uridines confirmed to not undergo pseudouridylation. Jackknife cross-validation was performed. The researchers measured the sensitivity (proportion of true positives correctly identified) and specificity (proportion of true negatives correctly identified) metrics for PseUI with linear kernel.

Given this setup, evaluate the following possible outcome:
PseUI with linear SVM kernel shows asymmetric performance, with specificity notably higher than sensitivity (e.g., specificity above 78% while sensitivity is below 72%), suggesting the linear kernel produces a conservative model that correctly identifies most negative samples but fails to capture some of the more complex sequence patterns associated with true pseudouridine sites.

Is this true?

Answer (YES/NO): NO